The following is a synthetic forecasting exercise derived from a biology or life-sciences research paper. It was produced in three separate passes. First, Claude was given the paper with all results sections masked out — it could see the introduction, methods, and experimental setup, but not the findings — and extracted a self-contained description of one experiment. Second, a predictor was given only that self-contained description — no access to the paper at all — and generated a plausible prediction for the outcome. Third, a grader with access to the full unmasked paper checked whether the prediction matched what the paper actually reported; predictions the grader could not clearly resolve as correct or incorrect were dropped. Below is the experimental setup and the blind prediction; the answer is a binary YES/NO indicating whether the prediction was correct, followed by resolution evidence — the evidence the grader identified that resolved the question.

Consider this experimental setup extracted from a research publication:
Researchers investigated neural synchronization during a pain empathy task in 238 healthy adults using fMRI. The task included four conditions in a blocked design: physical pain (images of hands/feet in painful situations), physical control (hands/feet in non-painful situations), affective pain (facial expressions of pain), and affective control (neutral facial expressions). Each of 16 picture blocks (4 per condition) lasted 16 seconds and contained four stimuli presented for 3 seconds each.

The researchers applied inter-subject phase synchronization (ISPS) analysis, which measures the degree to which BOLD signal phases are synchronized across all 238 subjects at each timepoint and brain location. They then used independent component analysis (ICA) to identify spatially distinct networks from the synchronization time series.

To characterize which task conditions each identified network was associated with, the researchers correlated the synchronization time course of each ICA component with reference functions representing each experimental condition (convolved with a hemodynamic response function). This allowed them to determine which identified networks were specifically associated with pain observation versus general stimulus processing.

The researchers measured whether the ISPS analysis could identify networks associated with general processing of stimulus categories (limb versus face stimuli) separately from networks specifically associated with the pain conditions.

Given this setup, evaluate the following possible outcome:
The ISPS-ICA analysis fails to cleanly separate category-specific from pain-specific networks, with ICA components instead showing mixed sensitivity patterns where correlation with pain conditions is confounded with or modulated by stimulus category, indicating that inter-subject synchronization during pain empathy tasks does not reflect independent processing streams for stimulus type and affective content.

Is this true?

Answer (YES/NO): NO